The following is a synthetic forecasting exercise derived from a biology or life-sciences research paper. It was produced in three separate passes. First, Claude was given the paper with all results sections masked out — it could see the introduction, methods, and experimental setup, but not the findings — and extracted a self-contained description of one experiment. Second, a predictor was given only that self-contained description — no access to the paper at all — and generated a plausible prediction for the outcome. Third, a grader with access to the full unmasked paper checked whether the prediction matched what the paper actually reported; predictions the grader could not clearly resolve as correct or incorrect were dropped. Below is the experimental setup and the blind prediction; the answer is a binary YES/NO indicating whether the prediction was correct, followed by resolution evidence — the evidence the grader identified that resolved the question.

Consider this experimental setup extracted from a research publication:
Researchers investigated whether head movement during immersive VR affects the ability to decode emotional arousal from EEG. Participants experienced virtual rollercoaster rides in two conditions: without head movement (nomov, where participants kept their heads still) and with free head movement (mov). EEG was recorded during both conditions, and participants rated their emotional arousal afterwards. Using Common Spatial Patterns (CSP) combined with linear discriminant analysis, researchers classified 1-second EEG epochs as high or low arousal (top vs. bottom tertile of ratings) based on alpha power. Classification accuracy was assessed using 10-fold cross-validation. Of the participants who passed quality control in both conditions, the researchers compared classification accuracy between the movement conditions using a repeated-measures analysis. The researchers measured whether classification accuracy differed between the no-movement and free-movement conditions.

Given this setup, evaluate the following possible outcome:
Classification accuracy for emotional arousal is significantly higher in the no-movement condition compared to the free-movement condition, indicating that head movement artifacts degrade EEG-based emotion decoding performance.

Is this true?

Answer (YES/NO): NO